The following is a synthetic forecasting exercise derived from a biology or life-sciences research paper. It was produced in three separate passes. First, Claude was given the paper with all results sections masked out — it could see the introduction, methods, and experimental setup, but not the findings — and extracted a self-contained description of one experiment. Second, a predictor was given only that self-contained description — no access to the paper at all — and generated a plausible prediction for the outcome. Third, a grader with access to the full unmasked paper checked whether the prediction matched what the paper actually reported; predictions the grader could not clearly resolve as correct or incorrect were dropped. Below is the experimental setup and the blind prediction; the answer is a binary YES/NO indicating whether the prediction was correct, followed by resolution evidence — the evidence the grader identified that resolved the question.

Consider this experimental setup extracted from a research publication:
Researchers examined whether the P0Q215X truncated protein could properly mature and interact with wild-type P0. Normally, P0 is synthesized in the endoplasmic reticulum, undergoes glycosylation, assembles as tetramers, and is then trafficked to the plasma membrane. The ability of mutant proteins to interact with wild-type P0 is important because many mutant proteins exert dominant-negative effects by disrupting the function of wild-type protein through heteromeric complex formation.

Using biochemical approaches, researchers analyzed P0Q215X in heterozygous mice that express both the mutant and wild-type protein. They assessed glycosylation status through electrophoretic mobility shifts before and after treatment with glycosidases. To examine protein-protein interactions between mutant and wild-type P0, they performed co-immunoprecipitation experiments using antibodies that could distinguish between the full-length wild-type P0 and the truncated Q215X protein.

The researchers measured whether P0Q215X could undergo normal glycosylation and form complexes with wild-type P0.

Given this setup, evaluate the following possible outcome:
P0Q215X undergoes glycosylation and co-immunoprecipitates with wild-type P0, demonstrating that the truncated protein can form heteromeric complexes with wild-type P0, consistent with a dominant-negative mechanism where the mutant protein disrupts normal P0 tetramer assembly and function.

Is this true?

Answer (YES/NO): NO